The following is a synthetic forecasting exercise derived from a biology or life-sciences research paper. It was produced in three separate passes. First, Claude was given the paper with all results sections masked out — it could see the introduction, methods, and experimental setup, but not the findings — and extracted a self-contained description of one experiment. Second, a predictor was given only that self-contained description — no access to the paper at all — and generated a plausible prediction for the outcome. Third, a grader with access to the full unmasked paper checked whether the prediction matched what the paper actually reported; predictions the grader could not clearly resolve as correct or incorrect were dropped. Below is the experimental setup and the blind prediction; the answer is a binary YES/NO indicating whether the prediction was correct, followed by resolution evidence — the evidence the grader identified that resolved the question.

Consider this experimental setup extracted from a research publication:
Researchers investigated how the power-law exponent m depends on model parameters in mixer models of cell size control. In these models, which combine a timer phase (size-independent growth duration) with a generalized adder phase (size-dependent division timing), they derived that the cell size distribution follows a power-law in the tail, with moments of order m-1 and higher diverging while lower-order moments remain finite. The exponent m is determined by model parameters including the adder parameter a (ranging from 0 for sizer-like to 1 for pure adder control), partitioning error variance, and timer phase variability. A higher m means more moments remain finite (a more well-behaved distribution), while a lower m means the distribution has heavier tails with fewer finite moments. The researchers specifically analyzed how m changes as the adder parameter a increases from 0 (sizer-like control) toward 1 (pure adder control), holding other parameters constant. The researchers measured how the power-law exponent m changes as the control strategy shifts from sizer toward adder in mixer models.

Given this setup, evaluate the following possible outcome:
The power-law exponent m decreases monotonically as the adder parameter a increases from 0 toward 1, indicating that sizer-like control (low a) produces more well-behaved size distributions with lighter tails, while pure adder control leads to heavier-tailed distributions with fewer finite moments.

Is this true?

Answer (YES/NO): YES